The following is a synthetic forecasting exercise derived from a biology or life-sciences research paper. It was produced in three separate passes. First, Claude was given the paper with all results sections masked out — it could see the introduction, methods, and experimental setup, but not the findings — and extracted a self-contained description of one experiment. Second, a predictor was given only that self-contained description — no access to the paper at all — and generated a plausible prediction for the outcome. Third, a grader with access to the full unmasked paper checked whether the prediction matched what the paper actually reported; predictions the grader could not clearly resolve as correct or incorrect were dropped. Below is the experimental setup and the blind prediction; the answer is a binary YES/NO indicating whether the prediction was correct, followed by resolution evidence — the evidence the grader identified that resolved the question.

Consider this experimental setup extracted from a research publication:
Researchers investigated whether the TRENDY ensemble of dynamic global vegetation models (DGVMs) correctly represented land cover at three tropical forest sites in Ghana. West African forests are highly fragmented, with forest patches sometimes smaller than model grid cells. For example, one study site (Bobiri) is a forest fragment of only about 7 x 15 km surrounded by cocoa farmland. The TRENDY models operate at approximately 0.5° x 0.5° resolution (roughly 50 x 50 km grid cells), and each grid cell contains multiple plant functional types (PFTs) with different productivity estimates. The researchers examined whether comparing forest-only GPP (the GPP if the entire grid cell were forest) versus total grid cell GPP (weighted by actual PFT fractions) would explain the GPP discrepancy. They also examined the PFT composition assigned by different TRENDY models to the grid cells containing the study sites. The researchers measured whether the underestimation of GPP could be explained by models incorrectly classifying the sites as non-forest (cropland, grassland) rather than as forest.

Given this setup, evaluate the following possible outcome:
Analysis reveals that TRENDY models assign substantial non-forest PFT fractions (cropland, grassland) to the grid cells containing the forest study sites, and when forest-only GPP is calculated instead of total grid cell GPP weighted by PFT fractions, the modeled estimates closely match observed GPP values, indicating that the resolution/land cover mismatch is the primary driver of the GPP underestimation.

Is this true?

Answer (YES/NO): NO